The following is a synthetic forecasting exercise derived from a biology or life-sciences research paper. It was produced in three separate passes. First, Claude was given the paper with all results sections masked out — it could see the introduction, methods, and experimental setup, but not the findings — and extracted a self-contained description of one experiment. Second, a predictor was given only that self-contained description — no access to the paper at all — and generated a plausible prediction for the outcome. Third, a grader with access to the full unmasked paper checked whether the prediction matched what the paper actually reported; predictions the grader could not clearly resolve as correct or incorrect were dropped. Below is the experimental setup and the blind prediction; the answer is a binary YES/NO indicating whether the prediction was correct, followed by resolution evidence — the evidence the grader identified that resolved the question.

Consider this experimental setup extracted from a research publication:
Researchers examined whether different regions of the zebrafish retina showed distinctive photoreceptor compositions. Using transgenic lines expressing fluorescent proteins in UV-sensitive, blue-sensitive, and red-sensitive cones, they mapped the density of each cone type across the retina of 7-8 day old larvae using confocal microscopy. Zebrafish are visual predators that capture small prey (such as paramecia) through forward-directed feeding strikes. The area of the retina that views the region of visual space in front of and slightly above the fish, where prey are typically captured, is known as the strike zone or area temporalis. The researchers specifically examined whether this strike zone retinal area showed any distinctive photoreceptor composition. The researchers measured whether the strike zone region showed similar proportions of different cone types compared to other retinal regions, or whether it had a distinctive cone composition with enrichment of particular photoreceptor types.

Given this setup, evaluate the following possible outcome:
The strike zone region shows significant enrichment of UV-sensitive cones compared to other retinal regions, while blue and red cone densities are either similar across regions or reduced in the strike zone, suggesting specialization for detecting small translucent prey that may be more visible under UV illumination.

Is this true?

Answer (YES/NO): YES